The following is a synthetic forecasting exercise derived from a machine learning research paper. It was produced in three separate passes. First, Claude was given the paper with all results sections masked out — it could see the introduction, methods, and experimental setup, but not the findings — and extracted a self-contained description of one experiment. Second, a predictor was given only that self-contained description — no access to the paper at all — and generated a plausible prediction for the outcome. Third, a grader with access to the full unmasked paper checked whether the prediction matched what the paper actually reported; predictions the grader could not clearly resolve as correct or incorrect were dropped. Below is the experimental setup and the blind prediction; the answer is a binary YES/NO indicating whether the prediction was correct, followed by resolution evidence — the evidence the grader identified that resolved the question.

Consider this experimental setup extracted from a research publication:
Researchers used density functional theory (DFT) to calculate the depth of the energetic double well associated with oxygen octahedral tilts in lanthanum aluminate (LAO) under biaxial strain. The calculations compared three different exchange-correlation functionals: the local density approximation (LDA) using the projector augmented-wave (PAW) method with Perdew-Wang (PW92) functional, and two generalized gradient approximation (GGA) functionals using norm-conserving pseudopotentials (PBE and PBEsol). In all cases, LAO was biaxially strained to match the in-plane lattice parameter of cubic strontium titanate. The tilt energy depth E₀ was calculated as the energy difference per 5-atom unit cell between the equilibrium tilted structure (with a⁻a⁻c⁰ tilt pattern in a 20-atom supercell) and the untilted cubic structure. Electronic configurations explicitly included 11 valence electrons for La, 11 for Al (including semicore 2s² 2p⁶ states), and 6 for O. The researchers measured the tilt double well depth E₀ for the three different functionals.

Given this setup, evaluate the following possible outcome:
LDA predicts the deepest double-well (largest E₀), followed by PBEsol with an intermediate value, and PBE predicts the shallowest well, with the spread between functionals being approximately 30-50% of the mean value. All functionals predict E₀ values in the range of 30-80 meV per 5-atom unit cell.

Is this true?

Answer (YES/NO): NO